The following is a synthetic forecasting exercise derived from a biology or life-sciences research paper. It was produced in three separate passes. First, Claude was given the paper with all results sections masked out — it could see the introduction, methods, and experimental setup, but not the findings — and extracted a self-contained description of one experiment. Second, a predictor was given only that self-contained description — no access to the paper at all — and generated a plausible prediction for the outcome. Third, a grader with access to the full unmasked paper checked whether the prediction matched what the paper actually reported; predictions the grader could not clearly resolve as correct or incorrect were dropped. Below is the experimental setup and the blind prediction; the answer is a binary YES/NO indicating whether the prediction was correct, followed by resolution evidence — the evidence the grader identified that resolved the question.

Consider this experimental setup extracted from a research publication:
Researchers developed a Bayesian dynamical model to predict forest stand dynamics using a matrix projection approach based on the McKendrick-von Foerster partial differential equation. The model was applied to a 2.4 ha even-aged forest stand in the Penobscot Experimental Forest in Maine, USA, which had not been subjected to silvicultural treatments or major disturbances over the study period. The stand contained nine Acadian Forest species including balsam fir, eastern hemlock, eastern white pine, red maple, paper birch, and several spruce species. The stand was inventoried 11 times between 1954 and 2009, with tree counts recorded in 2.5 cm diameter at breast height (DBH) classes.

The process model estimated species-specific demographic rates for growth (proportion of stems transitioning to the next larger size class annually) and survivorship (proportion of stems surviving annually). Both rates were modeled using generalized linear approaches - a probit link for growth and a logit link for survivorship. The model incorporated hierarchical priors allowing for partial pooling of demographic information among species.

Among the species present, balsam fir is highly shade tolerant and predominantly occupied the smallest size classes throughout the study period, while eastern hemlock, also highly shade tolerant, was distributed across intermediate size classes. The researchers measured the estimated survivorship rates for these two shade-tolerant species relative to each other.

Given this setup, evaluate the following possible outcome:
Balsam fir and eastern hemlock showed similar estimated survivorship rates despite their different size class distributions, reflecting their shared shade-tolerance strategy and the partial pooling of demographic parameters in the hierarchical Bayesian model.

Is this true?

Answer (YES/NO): NO